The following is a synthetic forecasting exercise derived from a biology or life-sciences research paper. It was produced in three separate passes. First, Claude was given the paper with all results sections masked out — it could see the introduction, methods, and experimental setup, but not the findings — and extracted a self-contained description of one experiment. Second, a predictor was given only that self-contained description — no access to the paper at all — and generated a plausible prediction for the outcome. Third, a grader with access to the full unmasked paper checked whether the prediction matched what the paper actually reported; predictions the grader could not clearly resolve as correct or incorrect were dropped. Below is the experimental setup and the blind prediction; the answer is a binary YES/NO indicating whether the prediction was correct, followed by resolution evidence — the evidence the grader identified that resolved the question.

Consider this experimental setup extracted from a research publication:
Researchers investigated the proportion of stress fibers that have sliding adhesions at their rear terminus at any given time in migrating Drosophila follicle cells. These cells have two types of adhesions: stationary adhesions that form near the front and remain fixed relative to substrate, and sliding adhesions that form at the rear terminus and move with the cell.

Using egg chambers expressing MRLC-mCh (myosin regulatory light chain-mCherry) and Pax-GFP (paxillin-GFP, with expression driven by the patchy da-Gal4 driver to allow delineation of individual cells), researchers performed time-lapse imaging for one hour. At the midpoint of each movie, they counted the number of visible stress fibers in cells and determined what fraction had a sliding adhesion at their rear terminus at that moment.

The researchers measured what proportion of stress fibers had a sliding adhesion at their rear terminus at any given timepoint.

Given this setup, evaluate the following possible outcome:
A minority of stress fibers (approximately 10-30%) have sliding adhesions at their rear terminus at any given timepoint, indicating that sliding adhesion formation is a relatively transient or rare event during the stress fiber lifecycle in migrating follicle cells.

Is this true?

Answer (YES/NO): NO